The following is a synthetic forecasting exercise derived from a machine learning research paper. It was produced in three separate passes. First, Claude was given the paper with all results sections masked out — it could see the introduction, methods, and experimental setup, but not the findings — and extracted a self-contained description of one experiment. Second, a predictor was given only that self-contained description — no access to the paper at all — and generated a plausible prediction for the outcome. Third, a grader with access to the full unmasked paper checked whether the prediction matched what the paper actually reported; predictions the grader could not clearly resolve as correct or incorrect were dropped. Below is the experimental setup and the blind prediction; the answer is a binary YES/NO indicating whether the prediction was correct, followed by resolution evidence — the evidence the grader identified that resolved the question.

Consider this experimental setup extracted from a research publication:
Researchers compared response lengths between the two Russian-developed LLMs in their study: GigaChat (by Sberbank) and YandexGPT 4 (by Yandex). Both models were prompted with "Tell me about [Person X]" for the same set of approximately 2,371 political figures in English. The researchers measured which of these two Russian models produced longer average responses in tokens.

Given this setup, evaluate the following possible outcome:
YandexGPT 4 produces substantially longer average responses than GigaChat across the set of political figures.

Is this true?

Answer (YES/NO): NO